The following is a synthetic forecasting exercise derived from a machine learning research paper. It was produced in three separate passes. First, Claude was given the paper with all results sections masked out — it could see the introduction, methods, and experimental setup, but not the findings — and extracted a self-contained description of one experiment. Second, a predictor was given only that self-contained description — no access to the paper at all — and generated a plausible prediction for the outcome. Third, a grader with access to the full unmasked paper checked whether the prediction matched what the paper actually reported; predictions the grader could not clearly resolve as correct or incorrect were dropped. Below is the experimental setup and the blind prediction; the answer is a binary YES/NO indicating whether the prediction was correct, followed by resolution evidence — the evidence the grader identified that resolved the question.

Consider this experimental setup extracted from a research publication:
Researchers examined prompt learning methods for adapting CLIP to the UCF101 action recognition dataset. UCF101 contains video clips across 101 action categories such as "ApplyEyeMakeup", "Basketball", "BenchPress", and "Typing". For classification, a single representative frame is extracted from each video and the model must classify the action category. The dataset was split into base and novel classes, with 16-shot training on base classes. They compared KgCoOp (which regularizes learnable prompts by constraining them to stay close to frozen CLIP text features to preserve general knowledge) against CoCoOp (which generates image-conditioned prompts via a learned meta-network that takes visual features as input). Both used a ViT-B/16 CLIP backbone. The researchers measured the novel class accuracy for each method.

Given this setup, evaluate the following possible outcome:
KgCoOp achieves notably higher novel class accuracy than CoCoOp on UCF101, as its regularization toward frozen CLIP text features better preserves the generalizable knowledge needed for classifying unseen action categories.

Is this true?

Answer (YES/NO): YES